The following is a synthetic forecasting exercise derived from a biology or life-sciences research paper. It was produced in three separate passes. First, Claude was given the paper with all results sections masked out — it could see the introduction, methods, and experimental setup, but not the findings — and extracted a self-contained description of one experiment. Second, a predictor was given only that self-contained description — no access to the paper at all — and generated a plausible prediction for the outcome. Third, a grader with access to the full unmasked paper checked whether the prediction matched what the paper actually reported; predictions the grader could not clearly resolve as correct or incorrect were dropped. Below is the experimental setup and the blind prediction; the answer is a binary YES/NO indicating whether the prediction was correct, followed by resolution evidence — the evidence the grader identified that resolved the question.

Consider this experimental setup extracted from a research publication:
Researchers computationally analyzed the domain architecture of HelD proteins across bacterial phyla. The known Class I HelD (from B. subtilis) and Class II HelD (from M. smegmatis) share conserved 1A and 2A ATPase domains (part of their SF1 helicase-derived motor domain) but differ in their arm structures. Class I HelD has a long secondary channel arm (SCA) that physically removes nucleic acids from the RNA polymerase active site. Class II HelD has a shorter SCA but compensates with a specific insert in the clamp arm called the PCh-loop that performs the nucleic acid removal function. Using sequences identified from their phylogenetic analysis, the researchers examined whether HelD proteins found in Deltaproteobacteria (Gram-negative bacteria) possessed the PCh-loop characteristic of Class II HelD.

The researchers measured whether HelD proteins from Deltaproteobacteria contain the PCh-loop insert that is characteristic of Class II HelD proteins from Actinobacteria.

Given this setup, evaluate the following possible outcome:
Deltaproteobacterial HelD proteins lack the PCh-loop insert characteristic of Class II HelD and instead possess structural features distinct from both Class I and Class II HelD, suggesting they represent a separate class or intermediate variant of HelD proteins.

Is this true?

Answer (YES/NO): YES